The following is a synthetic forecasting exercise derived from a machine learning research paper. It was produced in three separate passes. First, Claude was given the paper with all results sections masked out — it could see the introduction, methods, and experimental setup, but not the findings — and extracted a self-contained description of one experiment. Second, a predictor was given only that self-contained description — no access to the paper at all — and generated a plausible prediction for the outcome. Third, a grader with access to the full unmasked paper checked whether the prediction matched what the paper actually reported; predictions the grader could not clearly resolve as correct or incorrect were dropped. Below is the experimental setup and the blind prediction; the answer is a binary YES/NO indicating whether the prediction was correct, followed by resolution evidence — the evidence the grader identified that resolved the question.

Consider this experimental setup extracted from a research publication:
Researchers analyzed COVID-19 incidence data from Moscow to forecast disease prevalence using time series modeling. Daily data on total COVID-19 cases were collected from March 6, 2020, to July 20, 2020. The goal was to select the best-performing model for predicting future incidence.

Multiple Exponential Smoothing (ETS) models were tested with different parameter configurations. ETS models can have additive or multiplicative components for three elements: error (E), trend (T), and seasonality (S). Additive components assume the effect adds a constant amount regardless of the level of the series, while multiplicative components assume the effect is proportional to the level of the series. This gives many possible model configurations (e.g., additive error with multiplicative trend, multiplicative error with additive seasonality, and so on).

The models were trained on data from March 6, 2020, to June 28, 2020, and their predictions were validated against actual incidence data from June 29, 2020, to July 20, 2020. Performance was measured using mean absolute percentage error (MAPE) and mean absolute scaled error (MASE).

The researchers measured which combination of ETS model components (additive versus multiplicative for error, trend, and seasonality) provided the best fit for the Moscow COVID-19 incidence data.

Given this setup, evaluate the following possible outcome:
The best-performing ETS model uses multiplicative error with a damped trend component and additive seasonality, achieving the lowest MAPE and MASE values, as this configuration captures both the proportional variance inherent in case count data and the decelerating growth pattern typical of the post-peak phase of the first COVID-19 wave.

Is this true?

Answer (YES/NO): NO